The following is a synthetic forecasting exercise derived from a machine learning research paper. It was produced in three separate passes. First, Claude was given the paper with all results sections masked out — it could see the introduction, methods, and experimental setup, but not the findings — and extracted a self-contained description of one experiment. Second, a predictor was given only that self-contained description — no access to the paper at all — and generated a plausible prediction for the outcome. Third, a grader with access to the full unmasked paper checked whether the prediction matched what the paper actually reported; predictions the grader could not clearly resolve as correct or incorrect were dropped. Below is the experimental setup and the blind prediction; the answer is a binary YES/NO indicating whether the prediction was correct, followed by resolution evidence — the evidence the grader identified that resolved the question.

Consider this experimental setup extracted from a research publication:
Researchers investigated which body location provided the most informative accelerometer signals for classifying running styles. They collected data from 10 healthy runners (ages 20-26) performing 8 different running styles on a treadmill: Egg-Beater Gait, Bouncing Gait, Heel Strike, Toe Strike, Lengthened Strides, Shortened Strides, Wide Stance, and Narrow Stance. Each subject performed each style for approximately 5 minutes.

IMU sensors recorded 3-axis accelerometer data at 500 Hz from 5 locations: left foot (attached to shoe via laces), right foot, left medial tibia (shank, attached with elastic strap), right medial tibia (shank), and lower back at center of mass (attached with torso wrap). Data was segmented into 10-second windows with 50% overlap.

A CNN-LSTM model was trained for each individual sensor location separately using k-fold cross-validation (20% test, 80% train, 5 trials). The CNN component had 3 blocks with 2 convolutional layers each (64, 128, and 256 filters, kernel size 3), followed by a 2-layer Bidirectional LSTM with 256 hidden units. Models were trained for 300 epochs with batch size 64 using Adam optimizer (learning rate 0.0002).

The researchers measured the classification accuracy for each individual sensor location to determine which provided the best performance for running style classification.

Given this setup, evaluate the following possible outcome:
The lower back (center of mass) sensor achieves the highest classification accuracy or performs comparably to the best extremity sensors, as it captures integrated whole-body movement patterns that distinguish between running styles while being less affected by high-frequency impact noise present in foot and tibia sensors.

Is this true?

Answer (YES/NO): NO